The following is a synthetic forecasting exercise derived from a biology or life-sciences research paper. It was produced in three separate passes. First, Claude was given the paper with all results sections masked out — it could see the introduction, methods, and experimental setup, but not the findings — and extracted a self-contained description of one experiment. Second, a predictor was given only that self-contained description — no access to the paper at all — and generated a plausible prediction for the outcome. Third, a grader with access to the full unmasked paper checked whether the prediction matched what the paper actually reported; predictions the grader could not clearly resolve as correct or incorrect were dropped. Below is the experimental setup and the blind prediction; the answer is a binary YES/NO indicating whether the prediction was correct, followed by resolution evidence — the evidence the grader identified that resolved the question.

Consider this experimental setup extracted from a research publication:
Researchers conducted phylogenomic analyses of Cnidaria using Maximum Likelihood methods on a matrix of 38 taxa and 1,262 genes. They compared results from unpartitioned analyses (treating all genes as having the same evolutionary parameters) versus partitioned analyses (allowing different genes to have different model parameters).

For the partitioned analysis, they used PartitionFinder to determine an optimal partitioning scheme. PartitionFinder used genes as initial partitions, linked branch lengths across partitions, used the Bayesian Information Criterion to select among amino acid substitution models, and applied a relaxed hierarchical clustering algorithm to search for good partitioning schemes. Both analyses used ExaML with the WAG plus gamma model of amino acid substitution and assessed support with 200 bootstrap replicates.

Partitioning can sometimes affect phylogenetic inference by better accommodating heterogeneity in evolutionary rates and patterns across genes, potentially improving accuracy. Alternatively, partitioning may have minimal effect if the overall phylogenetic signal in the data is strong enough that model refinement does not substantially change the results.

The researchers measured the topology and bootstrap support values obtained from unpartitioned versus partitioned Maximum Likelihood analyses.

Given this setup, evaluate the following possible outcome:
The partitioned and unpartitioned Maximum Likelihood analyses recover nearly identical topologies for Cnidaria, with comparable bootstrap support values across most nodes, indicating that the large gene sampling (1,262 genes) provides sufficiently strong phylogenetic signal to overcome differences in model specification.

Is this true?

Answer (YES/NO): YES